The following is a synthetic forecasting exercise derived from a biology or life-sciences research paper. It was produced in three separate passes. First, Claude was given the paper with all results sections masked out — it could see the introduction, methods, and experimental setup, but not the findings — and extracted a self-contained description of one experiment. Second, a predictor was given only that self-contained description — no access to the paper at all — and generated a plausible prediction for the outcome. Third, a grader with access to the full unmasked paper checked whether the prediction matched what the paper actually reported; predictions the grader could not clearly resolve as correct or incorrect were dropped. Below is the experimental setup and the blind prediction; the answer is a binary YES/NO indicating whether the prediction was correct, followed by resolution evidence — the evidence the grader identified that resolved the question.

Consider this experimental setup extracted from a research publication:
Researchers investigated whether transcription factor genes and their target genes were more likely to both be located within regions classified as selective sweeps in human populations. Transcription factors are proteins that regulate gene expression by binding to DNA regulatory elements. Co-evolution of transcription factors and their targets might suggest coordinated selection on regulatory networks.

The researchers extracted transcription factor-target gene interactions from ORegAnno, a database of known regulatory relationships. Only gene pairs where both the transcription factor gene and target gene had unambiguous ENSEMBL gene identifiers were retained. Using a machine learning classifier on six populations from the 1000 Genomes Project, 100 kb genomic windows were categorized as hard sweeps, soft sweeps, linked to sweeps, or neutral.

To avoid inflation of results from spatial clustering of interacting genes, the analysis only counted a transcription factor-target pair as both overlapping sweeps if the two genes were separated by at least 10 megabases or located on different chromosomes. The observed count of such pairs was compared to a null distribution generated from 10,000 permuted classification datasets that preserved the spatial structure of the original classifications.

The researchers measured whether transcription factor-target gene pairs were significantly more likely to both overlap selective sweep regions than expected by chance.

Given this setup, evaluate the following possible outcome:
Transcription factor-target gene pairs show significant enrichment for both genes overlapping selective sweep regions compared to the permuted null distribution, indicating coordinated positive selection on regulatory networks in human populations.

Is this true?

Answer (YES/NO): NO